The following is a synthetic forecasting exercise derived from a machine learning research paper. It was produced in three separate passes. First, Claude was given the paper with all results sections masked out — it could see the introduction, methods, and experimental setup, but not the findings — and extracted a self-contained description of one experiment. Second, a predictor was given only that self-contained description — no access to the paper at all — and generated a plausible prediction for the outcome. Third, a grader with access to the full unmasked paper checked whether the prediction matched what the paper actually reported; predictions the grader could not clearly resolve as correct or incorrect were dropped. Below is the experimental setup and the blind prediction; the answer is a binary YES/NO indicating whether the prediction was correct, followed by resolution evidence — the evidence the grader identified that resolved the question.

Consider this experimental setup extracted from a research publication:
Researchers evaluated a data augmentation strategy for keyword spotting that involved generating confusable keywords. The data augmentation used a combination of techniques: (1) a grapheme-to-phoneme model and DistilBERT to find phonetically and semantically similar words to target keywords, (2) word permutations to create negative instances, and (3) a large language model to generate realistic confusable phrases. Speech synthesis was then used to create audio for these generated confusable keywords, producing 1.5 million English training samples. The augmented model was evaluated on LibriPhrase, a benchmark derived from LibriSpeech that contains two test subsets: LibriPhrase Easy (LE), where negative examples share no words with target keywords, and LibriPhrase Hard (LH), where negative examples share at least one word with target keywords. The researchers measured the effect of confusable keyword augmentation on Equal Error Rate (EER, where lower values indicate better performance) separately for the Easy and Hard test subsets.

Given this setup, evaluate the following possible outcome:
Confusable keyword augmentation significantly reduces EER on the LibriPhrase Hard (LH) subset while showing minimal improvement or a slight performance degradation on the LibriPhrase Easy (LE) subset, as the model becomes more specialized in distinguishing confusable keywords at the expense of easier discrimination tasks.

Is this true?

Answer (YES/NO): YES